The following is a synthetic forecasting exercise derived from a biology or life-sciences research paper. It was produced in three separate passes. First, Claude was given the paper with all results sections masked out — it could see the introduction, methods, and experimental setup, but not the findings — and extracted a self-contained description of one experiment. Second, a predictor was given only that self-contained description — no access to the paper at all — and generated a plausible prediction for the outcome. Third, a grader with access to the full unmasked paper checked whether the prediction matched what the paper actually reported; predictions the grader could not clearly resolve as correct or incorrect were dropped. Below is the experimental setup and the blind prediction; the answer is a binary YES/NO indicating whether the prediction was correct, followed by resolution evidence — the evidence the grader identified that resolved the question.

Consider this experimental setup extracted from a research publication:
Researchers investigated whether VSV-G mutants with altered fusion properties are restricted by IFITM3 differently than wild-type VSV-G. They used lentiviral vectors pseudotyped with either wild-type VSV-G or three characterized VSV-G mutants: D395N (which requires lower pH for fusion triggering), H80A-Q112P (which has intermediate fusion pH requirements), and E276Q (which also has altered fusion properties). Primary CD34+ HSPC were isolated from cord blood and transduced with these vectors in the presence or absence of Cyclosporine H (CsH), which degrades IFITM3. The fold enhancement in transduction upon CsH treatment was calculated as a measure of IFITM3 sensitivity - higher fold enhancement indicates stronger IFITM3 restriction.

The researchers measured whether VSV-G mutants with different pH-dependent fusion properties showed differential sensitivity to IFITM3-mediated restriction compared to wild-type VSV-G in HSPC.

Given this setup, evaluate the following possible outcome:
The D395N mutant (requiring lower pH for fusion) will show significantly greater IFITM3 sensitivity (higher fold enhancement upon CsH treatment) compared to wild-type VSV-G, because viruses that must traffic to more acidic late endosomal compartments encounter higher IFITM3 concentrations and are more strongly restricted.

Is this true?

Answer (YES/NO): YES